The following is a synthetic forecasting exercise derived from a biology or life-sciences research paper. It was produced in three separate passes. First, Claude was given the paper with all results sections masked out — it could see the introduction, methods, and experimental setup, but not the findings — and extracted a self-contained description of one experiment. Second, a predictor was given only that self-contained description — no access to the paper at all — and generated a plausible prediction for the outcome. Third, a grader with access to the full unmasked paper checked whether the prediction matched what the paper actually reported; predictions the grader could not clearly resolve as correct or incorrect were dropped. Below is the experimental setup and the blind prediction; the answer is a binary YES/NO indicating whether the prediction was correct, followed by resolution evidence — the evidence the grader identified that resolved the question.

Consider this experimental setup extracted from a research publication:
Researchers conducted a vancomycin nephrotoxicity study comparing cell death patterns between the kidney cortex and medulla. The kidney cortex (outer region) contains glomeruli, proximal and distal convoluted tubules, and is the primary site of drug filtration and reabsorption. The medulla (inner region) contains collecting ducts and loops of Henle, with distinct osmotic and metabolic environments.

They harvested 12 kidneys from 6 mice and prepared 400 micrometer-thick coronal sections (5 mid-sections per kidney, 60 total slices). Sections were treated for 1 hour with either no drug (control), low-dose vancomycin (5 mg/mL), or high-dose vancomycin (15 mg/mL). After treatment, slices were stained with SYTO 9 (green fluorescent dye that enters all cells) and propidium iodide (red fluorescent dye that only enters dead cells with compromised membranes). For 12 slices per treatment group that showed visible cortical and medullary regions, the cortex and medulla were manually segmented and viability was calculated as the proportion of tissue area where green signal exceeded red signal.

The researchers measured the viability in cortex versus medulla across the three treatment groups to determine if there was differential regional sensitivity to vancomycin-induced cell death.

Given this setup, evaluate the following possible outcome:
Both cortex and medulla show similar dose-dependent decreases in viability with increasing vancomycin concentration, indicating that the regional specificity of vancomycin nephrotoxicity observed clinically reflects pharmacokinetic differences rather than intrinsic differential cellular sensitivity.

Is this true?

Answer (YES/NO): NO